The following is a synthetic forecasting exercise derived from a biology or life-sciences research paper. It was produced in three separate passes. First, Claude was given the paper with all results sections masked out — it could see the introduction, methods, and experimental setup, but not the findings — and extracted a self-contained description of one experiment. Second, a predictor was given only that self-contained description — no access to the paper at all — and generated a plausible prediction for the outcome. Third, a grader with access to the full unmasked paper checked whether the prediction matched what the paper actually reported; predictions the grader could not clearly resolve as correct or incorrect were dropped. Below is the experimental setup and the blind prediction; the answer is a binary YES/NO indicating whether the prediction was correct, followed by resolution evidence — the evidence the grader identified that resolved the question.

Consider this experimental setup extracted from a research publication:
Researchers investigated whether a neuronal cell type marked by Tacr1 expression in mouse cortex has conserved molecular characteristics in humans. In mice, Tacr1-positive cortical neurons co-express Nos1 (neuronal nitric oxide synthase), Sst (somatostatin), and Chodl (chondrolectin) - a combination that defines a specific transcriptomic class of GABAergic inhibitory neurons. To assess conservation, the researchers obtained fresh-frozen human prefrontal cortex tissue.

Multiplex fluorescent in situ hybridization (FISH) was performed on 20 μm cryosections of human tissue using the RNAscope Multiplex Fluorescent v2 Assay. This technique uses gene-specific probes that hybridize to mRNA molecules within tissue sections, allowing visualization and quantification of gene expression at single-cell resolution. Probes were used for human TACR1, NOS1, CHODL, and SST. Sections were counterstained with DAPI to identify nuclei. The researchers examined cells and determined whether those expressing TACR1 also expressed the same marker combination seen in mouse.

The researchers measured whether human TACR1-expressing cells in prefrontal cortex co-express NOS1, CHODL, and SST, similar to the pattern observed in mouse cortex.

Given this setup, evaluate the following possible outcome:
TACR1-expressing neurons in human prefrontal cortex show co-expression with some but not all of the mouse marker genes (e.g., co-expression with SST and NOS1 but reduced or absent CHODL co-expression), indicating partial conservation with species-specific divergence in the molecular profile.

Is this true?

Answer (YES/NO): NO